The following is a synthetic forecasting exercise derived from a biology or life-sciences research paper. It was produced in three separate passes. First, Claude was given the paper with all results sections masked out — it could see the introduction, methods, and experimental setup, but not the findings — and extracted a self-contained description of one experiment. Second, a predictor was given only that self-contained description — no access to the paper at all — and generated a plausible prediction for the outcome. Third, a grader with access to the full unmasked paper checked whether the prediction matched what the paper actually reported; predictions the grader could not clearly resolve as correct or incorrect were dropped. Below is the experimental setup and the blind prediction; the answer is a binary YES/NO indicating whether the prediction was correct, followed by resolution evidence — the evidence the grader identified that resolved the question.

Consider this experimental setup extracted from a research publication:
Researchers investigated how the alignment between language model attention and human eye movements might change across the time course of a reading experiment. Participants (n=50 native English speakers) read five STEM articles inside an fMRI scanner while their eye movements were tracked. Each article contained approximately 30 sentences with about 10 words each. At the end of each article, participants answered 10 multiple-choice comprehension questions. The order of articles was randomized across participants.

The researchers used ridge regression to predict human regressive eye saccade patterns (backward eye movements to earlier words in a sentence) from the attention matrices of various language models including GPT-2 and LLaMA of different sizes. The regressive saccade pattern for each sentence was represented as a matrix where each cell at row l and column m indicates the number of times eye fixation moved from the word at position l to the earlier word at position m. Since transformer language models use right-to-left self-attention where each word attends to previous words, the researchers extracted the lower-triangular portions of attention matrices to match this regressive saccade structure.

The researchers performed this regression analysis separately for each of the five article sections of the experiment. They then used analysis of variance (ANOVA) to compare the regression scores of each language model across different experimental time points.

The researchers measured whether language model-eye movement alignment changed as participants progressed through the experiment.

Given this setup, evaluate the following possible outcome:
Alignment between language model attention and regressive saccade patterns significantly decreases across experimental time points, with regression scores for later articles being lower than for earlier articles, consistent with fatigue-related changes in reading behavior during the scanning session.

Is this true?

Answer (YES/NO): NO